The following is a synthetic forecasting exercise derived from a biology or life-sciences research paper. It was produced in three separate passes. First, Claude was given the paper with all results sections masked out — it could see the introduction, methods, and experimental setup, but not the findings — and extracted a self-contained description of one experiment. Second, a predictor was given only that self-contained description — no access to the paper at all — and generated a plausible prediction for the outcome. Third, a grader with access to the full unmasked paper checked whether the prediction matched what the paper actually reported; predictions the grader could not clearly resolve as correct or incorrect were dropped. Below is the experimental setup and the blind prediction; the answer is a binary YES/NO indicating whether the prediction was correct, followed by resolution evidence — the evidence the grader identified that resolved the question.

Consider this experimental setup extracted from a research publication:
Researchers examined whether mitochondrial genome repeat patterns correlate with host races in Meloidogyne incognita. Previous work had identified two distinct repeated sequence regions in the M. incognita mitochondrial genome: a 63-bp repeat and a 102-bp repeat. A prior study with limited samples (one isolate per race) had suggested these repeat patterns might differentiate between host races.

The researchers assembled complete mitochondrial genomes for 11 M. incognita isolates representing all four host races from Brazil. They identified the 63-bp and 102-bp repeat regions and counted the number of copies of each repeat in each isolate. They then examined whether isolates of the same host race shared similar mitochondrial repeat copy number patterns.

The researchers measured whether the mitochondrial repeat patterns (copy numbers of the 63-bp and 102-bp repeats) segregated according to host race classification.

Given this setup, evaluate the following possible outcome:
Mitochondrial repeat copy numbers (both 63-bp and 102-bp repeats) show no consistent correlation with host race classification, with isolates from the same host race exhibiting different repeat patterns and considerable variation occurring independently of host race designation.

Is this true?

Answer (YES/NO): YES